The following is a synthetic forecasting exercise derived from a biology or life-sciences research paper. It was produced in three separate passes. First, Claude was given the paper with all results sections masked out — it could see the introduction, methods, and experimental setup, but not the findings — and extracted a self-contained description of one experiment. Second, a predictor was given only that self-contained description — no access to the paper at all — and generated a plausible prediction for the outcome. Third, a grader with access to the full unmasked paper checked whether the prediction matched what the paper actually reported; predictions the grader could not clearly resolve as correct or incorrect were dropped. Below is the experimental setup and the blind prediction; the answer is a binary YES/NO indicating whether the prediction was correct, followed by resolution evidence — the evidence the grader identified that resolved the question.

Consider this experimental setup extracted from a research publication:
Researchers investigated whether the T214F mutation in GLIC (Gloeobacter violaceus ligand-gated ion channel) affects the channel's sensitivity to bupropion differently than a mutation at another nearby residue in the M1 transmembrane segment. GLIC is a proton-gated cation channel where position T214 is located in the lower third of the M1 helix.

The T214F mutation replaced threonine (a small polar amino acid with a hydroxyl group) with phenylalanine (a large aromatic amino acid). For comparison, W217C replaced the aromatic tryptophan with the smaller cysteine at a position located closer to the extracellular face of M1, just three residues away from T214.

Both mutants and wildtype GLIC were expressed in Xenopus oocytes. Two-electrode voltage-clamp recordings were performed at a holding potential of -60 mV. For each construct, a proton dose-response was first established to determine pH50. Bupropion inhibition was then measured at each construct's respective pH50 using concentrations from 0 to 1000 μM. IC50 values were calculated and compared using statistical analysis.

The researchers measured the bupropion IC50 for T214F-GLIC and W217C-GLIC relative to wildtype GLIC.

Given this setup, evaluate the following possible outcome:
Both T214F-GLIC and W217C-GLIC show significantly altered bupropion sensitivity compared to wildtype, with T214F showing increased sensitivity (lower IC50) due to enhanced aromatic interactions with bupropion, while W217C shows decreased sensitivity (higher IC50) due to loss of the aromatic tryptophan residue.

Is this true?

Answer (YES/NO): NO